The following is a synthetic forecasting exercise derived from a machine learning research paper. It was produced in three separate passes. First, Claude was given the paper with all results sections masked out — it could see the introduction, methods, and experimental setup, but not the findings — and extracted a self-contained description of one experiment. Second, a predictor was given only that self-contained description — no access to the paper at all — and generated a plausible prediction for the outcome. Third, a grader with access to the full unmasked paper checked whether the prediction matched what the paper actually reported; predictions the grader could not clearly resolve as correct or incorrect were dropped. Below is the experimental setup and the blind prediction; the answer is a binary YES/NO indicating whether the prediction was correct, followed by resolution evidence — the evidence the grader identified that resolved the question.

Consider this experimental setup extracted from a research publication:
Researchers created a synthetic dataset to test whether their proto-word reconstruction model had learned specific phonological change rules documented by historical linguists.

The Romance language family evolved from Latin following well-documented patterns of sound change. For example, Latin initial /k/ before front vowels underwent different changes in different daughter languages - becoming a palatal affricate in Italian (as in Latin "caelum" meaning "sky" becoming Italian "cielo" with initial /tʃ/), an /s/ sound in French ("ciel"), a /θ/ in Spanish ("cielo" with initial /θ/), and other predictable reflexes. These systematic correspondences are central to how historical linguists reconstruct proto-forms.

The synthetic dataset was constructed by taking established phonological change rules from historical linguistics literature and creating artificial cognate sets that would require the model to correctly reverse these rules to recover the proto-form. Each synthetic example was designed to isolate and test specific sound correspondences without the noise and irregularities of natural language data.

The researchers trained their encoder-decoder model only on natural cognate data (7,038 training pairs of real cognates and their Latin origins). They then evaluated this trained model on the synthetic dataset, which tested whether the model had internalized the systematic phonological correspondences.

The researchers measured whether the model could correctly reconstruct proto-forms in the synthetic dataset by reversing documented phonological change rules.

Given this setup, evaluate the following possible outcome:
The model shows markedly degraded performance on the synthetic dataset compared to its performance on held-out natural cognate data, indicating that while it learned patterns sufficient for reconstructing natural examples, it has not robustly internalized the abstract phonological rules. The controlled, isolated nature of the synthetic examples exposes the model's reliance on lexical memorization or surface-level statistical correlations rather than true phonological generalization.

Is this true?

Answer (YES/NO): NO